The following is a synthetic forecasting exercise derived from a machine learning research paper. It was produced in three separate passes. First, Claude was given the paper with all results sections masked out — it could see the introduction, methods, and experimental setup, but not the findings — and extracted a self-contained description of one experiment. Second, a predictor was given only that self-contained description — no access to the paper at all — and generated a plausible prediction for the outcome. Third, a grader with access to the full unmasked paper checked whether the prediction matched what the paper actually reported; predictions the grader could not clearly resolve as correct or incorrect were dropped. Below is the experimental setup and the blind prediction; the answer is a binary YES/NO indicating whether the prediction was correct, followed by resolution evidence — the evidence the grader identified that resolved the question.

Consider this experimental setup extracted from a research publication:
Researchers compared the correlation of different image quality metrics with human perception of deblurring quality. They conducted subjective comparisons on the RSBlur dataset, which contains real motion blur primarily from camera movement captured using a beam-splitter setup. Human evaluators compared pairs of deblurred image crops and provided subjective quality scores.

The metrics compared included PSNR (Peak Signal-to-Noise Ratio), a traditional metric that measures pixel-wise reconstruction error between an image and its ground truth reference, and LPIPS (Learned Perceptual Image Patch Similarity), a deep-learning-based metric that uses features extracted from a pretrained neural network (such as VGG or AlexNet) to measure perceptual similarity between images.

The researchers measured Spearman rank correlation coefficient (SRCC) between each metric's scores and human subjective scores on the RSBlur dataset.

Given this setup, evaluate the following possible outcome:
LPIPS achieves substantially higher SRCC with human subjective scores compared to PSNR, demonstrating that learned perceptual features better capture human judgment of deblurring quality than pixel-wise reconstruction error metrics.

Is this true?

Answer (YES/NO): NO